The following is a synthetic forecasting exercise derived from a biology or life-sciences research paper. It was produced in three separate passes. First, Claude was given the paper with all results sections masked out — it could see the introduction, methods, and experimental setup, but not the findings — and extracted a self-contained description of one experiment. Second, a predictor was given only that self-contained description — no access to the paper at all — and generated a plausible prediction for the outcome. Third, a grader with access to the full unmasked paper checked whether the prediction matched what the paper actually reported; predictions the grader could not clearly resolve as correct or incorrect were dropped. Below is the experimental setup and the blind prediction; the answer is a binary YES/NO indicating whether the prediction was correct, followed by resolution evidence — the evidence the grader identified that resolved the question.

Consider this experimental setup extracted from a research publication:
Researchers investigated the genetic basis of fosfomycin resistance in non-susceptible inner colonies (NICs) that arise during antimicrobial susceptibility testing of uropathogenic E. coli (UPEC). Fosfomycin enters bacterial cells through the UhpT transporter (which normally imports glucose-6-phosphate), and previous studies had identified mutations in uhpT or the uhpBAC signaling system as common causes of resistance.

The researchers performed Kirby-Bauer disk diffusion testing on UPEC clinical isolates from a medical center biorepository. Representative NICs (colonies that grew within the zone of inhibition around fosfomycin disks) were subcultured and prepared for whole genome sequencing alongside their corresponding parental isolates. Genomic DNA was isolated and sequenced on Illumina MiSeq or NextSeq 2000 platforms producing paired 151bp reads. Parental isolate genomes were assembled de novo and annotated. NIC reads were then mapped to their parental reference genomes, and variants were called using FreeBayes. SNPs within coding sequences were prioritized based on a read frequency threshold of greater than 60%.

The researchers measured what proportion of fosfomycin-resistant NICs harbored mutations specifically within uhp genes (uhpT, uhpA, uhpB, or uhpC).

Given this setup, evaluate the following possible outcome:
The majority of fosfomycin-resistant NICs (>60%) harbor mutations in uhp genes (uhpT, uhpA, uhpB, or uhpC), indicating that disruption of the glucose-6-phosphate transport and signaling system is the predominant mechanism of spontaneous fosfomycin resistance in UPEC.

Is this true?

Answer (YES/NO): YES